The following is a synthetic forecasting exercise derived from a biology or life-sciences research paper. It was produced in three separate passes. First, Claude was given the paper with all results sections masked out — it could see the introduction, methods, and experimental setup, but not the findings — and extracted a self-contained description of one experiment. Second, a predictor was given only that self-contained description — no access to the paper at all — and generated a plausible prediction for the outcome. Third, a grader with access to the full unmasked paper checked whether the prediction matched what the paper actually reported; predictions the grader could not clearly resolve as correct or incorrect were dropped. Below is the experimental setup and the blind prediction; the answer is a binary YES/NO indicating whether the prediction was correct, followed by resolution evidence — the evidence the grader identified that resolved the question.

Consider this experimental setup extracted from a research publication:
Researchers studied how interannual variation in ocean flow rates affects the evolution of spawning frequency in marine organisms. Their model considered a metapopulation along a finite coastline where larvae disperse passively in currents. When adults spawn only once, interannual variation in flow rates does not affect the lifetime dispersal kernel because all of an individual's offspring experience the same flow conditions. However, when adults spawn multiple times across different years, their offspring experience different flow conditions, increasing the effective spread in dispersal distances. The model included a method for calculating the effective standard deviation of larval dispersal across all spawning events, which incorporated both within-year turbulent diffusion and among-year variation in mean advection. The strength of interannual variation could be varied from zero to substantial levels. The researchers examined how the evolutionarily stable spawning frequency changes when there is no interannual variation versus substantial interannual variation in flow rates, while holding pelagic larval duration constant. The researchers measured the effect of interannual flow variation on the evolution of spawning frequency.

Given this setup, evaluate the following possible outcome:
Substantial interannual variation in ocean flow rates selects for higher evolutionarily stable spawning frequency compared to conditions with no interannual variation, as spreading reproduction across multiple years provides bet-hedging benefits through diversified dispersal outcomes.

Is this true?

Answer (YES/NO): YES